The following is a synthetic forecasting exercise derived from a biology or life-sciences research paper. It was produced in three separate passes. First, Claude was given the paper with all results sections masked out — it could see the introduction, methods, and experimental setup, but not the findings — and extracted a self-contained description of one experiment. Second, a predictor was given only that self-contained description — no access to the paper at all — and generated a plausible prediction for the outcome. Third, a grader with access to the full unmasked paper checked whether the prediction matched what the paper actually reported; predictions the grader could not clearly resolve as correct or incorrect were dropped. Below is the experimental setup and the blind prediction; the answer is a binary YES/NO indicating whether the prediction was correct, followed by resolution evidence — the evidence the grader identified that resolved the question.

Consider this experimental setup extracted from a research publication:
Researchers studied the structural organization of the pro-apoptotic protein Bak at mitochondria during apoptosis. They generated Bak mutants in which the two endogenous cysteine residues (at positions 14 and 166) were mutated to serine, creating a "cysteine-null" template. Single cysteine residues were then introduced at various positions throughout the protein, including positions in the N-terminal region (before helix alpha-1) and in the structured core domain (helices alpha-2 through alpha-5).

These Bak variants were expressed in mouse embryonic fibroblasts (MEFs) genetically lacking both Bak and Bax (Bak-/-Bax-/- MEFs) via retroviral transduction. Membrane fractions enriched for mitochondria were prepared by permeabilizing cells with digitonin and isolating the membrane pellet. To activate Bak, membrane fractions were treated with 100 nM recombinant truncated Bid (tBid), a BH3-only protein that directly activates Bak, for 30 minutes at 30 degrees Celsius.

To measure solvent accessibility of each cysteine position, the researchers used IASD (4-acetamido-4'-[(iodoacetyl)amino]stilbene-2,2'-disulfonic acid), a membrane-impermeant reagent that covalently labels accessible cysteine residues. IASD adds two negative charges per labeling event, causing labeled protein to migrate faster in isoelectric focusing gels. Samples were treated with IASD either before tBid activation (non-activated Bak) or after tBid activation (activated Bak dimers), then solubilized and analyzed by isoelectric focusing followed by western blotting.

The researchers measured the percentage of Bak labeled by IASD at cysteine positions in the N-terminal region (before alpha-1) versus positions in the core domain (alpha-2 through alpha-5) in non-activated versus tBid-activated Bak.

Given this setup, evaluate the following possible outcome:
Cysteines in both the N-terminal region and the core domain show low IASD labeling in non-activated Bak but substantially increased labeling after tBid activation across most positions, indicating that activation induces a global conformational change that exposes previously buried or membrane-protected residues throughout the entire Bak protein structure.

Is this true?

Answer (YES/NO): NO